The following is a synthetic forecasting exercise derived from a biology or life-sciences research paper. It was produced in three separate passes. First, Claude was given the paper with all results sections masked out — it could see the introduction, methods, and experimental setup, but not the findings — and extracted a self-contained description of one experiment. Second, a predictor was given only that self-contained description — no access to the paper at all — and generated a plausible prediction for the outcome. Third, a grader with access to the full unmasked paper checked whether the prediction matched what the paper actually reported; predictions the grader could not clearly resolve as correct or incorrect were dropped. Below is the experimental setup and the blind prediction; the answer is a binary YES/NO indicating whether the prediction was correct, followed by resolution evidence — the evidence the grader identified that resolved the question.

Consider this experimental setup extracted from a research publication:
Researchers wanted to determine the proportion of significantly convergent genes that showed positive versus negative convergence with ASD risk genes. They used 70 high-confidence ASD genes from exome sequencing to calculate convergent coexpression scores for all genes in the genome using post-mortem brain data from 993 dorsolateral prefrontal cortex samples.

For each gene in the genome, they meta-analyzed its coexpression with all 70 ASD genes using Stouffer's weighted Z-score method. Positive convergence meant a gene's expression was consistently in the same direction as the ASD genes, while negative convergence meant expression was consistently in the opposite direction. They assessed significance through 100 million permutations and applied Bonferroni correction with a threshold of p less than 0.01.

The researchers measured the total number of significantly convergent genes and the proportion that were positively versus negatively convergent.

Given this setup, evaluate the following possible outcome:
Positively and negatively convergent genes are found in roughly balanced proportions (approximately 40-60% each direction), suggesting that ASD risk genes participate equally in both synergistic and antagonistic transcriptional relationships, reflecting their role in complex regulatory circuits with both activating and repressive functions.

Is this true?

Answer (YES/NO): NO